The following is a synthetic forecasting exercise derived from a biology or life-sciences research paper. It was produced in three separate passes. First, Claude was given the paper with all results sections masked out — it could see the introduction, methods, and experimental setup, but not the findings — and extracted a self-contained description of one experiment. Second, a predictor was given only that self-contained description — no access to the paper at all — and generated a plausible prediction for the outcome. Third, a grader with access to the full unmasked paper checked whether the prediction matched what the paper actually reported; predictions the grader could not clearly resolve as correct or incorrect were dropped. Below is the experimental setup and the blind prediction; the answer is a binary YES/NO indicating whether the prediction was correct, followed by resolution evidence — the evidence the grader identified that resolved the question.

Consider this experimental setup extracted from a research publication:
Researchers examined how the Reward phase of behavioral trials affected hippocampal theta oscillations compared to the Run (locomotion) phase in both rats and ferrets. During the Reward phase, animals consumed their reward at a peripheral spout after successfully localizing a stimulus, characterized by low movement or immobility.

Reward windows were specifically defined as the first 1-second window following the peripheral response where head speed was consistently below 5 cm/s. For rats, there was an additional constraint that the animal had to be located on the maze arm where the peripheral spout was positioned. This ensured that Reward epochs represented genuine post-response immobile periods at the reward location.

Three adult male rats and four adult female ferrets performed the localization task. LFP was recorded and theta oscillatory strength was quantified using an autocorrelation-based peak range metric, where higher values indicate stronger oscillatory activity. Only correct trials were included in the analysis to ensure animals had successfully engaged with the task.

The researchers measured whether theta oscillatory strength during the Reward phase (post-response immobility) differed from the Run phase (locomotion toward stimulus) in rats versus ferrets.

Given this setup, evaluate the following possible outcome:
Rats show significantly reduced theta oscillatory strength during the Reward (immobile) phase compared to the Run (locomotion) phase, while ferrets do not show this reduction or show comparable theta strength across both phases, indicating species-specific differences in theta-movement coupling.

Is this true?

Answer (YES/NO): YES